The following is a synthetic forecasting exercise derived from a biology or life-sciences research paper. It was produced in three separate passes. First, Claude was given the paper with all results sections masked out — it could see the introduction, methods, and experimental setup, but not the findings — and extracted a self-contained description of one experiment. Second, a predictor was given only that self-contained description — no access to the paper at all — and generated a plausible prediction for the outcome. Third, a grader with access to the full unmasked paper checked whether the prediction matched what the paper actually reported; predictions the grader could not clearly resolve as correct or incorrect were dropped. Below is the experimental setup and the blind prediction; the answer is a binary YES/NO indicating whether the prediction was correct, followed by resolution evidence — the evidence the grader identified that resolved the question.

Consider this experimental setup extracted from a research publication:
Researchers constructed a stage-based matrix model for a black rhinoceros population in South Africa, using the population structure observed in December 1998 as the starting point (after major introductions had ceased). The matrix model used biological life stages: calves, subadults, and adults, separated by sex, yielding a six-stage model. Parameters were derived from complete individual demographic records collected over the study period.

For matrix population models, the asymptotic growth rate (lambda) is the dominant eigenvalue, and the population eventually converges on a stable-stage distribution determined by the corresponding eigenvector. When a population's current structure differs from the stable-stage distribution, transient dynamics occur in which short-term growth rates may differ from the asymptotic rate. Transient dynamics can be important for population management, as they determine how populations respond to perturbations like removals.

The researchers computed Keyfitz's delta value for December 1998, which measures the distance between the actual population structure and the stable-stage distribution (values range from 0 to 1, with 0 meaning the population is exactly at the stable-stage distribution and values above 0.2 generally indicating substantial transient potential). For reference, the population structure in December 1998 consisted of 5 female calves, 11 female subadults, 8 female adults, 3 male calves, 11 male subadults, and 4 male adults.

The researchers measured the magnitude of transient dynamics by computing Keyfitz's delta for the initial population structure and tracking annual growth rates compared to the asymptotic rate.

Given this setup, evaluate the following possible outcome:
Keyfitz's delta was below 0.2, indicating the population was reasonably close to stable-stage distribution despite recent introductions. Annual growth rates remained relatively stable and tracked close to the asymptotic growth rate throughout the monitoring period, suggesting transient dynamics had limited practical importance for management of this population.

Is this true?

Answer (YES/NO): NO